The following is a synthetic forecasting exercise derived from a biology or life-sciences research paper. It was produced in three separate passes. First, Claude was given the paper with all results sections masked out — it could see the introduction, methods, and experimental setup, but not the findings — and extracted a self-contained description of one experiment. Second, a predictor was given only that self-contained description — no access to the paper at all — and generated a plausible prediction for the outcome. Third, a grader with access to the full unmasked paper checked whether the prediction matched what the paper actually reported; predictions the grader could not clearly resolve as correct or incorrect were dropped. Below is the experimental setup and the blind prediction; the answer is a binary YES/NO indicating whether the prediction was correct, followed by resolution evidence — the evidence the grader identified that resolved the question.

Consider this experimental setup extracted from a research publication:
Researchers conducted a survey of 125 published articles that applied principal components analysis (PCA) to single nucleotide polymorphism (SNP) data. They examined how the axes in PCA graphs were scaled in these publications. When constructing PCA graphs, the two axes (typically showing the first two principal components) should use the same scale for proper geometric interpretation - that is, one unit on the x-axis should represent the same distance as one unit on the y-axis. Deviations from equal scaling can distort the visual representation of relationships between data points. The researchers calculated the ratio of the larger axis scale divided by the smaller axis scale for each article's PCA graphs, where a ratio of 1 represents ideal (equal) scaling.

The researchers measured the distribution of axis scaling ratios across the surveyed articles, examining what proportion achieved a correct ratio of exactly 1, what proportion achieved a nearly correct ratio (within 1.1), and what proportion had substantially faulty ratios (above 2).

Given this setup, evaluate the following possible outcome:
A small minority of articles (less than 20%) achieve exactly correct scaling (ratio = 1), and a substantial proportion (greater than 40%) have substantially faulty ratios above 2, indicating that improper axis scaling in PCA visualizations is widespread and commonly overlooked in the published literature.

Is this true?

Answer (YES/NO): NO